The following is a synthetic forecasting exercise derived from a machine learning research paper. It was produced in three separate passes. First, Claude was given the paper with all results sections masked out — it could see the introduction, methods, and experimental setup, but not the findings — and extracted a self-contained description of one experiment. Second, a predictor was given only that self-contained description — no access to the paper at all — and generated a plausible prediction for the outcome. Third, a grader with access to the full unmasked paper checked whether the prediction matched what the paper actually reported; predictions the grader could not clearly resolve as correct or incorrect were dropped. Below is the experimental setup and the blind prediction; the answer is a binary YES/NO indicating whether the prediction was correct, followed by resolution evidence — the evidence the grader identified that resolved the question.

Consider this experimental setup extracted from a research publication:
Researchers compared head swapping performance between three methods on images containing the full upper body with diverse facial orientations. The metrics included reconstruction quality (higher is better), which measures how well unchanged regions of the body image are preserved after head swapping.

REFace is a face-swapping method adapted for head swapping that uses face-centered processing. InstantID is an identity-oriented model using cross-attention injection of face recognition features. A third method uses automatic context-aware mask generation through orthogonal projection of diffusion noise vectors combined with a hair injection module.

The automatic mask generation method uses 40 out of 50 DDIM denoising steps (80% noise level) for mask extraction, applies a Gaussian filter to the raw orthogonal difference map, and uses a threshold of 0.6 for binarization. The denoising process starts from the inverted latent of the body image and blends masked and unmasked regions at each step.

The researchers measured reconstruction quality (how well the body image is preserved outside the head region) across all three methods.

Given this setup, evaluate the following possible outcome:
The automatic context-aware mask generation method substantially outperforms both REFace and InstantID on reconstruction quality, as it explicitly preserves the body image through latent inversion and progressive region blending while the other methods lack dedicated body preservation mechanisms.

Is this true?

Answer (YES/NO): NO